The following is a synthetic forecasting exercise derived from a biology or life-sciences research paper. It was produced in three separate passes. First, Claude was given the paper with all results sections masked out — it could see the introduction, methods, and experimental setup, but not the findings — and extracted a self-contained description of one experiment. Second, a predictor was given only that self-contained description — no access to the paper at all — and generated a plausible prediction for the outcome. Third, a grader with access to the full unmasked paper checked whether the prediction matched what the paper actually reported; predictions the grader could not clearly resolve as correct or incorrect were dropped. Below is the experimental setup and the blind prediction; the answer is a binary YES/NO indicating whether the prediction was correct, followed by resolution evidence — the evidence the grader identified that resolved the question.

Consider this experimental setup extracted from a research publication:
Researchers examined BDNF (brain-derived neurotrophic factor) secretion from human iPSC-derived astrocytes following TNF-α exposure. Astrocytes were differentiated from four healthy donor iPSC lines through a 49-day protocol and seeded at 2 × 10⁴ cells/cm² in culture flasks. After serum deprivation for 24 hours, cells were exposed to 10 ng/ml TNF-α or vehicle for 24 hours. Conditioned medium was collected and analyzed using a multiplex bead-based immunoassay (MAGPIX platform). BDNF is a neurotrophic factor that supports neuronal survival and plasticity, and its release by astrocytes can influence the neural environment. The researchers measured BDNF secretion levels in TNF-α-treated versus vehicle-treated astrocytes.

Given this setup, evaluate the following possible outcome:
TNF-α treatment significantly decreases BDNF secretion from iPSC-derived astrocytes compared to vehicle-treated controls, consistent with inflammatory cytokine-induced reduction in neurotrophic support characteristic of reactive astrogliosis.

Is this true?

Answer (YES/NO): NO